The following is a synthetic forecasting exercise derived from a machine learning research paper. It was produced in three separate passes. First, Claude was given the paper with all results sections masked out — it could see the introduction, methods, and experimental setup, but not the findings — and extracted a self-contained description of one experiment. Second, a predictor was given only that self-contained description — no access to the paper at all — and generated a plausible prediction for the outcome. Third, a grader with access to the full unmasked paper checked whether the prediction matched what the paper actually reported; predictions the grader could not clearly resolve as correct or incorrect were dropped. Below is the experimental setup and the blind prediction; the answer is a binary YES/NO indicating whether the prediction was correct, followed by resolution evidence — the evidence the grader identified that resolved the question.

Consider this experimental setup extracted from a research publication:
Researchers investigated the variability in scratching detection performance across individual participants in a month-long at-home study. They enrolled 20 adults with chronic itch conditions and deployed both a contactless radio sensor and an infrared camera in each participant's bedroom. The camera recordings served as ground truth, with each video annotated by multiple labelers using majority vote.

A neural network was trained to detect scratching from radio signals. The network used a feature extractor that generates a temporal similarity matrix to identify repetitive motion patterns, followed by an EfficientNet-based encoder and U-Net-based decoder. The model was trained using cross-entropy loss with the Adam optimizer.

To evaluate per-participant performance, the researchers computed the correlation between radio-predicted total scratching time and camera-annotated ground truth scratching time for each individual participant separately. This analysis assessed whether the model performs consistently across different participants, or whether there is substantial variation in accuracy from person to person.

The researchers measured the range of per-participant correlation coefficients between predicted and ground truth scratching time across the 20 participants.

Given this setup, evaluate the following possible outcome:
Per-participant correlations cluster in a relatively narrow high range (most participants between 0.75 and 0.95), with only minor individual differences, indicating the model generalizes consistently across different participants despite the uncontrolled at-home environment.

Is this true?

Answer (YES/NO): NO